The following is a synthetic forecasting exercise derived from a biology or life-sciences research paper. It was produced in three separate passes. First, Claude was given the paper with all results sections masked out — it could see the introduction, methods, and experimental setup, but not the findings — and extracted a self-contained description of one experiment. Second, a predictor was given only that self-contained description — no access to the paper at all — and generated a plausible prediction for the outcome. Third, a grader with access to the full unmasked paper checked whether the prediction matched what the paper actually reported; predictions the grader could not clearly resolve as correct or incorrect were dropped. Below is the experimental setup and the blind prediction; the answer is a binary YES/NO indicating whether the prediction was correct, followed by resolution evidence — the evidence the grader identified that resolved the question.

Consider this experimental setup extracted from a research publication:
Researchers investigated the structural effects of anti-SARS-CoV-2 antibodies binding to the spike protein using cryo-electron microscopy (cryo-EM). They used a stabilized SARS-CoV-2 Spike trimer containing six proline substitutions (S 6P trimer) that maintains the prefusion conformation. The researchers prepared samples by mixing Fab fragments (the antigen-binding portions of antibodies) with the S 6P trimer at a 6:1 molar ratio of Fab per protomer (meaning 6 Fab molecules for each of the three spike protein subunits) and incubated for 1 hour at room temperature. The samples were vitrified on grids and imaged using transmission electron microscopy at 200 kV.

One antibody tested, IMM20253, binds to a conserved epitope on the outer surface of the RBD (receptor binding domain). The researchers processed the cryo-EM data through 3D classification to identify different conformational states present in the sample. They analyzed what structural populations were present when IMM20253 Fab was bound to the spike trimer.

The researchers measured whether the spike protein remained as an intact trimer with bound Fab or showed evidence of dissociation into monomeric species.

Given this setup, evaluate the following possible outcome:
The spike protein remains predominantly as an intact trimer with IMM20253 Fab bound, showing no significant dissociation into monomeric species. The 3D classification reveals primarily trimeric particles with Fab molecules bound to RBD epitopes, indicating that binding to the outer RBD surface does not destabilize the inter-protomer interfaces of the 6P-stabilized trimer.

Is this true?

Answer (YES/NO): NO